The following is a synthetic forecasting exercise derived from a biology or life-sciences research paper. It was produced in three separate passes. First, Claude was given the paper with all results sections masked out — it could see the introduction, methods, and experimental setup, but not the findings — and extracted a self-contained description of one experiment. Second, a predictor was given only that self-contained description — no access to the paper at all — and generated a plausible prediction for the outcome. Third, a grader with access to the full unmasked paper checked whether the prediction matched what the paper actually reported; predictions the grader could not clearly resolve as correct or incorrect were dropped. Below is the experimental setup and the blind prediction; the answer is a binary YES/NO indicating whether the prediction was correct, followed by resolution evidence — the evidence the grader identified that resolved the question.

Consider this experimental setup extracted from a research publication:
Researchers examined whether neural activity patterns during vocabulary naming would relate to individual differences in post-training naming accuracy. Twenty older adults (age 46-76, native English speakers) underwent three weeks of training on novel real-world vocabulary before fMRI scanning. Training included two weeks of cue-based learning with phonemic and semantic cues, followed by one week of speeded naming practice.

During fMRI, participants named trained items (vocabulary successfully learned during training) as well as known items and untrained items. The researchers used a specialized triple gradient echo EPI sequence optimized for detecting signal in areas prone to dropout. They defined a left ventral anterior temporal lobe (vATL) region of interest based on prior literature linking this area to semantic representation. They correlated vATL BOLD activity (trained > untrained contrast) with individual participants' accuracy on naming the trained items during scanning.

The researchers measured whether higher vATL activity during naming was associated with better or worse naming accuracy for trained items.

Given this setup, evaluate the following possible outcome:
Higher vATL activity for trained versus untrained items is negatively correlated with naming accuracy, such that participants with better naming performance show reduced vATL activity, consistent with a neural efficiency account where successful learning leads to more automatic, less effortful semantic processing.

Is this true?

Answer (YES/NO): NO